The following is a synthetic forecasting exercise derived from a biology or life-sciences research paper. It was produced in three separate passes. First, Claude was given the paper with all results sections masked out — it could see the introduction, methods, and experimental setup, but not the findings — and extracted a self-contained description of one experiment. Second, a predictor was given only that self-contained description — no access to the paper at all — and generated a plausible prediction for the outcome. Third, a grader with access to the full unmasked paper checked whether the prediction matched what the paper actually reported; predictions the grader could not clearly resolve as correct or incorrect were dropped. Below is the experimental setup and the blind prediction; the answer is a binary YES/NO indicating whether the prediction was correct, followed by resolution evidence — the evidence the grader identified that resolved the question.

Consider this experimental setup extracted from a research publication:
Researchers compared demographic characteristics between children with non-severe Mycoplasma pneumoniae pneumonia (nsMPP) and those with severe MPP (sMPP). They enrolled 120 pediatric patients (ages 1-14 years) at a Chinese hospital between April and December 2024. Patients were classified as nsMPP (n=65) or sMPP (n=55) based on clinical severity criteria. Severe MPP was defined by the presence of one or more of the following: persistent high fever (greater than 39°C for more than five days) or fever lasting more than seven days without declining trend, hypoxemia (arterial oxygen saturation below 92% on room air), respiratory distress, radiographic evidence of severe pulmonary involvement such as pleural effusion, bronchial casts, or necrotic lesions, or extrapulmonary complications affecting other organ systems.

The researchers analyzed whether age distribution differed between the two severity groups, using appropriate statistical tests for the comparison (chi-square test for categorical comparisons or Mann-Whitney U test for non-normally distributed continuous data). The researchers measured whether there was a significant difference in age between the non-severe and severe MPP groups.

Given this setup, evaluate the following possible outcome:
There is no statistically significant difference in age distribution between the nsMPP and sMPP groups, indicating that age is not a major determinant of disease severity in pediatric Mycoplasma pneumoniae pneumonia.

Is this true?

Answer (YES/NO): YES